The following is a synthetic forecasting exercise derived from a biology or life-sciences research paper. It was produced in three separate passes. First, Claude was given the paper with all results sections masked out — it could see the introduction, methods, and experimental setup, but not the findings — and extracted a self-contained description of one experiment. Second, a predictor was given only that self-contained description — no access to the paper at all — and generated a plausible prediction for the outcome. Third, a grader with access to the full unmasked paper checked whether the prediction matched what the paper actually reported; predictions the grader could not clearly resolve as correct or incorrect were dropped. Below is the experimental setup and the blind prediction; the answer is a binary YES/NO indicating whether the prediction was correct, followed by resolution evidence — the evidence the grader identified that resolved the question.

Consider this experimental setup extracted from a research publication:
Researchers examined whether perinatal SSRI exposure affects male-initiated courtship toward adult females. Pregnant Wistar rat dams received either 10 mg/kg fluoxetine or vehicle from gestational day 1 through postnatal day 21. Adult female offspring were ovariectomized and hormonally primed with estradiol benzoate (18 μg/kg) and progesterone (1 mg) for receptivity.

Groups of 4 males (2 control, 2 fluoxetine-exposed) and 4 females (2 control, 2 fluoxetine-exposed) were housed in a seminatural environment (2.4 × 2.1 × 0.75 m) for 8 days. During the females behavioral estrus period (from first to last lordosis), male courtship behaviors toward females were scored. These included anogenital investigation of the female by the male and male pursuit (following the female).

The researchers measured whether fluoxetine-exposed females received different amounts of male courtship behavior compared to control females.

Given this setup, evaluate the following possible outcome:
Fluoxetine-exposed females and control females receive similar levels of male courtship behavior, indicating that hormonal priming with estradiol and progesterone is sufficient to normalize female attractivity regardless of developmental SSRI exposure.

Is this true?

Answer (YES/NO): YES